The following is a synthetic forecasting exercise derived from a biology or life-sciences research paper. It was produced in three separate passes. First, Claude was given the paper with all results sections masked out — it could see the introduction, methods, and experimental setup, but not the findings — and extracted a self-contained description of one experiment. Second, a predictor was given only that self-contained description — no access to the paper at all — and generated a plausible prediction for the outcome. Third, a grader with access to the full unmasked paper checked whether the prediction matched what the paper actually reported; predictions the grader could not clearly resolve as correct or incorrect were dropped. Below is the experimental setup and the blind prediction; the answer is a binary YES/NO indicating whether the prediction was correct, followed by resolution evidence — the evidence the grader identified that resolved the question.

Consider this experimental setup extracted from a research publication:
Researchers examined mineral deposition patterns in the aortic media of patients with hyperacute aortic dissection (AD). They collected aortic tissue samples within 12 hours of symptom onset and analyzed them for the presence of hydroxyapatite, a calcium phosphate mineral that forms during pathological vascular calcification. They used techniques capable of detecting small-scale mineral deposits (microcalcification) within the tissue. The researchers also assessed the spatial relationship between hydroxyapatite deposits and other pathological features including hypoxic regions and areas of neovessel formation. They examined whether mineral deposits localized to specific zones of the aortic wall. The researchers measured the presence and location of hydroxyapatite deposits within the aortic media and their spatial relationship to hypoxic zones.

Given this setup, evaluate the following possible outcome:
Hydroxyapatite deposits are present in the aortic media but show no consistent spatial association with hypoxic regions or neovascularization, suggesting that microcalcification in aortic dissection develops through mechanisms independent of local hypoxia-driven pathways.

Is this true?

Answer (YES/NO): NO